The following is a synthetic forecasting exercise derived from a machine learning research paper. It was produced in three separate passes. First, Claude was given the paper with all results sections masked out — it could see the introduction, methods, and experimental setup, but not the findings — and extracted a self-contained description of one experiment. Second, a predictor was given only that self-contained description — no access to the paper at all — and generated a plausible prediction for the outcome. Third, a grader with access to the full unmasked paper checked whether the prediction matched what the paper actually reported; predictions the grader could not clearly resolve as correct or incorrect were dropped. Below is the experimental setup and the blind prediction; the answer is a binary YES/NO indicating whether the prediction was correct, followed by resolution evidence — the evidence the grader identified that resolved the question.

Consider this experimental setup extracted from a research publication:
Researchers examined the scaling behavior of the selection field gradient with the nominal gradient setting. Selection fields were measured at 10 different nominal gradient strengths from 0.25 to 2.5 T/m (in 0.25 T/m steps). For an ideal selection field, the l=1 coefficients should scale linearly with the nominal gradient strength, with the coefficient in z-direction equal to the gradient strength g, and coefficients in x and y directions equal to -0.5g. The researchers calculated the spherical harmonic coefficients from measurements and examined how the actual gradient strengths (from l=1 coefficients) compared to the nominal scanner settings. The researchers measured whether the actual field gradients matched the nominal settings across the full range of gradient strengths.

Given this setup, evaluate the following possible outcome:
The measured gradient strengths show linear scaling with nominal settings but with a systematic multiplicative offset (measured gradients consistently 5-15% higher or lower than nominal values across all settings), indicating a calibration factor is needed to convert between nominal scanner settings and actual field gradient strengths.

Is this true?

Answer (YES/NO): NO